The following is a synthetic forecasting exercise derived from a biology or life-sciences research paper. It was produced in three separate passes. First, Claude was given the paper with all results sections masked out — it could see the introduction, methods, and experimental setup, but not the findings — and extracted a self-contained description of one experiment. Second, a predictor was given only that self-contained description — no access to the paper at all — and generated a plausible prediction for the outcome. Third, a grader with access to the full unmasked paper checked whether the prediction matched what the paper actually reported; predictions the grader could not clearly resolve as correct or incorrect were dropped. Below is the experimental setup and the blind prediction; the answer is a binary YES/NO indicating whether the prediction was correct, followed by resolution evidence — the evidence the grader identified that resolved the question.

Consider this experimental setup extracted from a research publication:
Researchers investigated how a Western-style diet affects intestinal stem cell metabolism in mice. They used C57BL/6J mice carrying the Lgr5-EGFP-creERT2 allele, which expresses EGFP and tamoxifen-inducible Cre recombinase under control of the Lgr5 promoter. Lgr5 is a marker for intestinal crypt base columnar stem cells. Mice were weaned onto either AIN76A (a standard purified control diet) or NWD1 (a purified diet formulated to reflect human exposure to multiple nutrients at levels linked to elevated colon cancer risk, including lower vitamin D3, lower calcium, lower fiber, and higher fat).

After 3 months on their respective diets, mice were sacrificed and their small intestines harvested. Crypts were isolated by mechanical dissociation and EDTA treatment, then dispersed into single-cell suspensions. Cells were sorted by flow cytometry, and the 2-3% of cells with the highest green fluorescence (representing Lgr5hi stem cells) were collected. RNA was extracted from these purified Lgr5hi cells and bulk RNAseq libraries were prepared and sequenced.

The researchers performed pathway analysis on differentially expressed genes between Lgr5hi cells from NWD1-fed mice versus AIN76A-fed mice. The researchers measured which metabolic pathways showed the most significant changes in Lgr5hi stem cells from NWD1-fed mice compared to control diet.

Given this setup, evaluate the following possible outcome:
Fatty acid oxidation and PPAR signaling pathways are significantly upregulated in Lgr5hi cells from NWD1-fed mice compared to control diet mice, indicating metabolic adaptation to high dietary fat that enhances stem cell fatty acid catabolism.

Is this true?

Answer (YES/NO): NO